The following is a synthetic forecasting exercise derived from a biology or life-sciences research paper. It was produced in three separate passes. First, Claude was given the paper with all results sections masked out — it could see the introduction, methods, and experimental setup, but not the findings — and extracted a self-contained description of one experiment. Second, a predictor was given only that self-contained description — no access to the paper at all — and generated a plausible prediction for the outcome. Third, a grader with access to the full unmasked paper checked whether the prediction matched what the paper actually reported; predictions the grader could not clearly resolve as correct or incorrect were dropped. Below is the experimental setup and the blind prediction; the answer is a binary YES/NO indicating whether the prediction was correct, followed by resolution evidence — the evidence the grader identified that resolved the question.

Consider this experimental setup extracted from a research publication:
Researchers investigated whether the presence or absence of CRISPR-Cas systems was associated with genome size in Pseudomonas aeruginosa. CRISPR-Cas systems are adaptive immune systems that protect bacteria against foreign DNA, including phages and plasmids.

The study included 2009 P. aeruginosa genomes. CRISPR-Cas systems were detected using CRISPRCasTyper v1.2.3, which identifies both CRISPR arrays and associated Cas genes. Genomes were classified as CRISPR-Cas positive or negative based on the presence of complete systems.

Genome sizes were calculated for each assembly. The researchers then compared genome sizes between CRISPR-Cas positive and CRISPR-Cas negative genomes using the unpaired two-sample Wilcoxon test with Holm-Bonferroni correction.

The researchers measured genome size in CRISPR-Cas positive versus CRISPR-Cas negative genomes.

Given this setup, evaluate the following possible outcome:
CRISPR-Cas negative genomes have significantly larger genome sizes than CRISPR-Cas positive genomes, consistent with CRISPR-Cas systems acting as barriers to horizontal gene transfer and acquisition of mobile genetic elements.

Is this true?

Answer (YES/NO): YES